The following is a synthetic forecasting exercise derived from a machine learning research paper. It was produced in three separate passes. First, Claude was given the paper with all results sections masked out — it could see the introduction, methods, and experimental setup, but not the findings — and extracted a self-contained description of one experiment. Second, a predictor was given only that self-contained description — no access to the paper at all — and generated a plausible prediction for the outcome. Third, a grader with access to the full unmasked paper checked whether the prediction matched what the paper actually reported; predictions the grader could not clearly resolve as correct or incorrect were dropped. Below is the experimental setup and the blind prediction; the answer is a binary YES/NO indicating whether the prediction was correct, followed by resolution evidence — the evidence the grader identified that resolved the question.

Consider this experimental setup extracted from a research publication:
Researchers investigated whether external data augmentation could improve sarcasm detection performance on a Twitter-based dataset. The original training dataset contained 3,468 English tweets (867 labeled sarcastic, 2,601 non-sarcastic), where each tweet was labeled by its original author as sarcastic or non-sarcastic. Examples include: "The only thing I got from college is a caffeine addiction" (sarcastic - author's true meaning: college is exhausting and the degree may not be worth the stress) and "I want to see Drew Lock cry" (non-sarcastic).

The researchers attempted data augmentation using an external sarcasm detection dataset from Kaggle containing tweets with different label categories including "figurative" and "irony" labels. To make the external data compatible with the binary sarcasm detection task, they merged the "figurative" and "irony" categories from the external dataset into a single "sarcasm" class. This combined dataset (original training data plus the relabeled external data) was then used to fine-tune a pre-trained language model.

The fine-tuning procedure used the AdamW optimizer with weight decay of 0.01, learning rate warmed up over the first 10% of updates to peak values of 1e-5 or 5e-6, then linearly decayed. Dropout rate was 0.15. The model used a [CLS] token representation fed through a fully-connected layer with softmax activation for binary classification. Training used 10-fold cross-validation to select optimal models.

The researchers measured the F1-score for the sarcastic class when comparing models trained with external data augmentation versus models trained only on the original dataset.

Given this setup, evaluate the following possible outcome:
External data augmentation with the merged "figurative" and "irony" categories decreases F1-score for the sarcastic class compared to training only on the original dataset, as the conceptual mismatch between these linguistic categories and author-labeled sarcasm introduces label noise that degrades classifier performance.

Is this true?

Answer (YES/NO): NO